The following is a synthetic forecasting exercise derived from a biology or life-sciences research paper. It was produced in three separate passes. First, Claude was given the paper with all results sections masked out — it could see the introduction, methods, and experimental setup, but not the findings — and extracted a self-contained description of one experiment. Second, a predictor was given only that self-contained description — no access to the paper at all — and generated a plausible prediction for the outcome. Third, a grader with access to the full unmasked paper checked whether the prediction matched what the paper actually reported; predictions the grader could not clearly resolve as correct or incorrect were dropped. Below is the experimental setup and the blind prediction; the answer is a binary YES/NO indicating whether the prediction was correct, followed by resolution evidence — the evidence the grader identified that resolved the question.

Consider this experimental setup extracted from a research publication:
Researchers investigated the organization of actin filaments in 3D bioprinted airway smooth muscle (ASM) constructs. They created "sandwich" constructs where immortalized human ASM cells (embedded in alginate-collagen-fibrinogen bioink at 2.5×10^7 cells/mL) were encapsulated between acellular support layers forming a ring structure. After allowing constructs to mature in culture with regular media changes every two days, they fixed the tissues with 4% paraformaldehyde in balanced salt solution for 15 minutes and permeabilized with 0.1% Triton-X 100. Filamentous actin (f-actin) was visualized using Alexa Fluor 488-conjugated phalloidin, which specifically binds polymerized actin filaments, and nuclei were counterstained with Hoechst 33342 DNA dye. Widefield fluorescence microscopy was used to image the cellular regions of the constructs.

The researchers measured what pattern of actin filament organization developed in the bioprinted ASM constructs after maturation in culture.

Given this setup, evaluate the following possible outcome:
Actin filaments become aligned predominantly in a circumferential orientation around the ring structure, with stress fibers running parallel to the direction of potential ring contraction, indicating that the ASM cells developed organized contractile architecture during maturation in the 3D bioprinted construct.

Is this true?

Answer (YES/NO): YES